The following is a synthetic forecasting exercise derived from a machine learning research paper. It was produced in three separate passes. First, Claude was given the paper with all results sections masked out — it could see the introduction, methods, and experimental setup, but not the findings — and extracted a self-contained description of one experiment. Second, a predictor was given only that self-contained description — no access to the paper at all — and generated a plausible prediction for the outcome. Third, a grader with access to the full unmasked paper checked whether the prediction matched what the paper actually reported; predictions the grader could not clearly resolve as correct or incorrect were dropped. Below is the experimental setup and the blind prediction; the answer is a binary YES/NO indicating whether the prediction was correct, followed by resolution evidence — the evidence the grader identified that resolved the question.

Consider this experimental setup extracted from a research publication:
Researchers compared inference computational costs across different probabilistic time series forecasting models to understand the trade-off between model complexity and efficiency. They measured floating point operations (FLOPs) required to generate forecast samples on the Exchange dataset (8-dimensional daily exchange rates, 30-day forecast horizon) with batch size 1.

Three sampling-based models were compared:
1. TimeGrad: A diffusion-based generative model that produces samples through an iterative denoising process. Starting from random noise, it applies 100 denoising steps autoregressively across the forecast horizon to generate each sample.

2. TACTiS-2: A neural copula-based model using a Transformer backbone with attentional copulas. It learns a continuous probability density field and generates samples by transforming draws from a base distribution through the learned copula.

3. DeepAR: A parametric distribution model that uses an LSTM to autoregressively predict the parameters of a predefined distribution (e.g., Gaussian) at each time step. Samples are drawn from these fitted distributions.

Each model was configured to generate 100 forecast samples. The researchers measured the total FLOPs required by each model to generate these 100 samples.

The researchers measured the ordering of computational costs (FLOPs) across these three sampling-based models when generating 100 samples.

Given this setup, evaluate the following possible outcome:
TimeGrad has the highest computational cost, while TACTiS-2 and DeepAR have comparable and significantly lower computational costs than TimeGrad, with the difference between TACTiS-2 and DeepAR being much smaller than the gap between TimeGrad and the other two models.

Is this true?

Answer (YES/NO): NO